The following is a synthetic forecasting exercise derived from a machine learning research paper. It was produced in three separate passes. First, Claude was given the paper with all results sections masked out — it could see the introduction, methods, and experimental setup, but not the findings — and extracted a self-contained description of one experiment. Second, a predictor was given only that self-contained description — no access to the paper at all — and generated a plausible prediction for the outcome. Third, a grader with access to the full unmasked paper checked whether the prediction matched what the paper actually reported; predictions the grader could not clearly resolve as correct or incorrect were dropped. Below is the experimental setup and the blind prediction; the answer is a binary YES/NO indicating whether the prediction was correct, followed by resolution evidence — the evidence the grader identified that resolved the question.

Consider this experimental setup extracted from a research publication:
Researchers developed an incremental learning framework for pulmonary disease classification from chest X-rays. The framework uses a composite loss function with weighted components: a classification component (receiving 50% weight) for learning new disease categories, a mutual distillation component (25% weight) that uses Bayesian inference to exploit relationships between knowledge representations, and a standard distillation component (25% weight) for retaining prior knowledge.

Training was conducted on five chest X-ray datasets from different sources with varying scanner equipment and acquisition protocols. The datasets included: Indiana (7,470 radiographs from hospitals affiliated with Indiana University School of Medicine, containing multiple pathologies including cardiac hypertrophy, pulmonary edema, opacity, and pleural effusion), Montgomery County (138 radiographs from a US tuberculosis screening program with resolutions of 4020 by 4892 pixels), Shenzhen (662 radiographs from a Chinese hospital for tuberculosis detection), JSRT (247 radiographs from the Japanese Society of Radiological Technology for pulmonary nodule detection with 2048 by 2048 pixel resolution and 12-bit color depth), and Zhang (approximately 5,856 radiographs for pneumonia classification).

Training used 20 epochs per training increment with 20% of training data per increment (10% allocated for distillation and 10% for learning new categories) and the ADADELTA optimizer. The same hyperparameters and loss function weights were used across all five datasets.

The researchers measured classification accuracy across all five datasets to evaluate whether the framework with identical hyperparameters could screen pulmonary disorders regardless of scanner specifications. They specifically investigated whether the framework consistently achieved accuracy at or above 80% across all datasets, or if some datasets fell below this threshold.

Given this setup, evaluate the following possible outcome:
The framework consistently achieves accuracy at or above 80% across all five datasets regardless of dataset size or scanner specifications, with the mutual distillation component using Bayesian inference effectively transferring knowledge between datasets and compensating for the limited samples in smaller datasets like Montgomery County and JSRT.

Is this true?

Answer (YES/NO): NO